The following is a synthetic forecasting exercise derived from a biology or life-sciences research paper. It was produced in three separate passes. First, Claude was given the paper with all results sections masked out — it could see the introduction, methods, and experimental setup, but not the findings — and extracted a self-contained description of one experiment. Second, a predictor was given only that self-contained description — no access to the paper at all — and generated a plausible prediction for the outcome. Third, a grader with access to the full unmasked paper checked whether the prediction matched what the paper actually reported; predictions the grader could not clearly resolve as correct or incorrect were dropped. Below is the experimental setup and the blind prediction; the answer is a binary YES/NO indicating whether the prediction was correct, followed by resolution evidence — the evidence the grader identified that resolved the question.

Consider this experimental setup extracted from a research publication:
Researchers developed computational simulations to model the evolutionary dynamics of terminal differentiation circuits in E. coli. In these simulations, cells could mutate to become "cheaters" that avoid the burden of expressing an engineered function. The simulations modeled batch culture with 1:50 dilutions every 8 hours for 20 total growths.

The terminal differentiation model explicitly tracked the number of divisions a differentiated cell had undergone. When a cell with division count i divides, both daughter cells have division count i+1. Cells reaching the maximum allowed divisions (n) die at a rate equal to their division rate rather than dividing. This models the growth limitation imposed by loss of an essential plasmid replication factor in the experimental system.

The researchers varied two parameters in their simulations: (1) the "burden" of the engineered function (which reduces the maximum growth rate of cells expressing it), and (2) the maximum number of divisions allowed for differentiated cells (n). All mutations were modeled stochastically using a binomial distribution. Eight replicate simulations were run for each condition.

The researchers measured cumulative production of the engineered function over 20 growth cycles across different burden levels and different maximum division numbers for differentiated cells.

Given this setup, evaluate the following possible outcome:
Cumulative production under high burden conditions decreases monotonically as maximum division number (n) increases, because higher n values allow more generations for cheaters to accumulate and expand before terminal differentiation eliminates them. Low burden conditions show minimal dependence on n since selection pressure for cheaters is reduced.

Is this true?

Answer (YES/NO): NO